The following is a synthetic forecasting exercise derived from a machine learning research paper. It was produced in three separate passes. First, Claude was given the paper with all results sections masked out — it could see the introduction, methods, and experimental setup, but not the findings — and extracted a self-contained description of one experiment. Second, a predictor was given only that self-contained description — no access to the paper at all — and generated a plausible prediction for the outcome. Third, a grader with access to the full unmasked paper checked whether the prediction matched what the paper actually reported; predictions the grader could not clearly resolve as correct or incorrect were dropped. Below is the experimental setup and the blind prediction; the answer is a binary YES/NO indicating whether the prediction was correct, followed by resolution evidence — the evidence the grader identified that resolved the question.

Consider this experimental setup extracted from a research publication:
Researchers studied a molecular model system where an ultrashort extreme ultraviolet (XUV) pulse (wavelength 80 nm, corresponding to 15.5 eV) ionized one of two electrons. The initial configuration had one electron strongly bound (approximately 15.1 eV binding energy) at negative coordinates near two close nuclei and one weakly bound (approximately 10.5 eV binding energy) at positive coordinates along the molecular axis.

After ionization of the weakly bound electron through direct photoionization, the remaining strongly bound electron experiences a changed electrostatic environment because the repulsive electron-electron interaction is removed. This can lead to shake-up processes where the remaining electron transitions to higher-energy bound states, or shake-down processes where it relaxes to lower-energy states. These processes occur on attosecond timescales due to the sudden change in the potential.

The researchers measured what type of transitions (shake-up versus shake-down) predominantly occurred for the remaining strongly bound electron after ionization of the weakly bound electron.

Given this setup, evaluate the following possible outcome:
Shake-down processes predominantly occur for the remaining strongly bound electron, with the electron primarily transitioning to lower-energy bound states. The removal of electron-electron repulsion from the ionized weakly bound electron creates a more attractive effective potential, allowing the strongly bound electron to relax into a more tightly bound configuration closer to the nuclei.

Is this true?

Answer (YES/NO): YES